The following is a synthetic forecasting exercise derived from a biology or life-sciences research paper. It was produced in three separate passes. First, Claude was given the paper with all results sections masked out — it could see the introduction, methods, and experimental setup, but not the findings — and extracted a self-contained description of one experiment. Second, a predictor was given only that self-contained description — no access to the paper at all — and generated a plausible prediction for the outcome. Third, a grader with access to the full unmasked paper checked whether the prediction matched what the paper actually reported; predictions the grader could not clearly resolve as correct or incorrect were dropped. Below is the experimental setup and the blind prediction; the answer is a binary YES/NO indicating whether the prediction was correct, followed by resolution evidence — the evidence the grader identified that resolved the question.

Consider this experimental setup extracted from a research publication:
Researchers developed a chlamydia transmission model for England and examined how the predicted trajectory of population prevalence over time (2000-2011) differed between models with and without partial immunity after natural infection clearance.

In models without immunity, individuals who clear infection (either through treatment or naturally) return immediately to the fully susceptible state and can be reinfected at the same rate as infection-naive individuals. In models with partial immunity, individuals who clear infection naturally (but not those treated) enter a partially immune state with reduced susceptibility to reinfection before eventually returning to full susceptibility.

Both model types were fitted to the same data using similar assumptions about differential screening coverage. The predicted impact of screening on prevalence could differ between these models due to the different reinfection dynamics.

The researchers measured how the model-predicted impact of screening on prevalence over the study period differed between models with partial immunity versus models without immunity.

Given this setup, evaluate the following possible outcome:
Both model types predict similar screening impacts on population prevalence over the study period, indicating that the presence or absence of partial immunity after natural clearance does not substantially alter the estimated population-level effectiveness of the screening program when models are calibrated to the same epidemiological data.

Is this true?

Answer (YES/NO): NO